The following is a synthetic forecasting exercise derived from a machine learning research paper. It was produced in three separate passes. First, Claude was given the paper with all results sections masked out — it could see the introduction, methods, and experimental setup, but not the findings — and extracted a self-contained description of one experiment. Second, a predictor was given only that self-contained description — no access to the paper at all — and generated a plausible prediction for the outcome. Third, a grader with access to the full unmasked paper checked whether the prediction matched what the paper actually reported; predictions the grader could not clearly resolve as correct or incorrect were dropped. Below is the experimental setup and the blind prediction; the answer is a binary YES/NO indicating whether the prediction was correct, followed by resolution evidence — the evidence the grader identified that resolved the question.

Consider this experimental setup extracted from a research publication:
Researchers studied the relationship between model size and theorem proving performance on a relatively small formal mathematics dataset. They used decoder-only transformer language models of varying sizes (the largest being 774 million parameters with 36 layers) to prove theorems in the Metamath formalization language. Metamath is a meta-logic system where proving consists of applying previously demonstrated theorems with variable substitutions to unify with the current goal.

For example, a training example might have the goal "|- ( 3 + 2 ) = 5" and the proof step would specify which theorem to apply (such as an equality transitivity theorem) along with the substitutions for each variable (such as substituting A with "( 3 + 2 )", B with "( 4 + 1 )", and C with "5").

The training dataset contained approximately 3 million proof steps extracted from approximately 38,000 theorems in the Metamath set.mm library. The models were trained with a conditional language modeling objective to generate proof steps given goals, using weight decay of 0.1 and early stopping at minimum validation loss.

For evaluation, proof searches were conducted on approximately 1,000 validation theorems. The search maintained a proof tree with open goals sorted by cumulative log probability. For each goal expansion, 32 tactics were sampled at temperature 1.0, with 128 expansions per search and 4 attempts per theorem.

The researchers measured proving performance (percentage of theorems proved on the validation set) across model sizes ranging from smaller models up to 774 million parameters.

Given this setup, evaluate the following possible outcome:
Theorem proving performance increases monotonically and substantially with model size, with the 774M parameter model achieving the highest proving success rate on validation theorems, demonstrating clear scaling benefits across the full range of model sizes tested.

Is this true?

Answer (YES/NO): NO